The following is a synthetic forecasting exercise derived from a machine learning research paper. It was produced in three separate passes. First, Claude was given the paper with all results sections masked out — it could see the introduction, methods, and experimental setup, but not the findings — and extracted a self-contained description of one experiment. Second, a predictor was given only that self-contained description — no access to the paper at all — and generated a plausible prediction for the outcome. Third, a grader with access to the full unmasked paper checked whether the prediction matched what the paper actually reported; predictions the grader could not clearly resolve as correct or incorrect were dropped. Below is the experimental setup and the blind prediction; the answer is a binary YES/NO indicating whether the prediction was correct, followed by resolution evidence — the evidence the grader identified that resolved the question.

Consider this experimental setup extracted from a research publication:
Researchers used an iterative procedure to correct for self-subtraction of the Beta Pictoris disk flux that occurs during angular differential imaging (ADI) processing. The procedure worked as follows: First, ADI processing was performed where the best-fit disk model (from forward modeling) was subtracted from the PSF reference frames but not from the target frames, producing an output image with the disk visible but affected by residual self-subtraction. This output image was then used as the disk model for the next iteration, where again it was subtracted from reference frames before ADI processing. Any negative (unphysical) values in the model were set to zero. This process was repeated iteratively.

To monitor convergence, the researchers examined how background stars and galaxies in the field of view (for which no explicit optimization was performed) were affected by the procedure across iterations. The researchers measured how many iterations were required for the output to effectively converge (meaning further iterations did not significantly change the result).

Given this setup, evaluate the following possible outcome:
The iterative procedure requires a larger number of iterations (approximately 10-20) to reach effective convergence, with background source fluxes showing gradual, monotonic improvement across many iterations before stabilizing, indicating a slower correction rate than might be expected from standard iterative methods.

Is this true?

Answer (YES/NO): NO